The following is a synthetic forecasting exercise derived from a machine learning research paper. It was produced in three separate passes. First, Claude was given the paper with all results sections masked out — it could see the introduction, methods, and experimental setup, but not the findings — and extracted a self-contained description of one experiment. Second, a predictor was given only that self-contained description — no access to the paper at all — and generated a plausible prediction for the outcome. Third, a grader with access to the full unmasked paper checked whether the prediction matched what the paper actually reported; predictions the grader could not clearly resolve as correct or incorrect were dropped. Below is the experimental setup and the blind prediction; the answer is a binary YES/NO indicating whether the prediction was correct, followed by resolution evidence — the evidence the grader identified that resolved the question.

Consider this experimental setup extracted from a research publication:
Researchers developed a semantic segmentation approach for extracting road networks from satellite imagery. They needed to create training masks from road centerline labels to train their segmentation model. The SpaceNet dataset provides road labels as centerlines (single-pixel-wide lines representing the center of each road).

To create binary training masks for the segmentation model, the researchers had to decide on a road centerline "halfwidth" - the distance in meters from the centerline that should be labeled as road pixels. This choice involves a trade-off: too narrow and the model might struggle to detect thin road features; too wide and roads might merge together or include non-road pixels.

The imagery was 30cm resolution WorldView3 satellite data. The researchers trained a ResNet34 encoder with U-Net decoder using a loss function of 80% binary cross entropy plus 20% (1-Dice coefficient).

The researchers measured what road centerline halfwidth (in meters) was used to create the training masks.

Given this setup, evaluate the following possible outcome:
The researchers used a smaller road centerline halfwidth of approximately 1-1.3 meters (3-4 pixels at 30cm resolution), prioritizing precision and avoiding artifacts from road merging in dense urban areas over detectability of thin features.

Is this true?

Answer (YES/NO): NO